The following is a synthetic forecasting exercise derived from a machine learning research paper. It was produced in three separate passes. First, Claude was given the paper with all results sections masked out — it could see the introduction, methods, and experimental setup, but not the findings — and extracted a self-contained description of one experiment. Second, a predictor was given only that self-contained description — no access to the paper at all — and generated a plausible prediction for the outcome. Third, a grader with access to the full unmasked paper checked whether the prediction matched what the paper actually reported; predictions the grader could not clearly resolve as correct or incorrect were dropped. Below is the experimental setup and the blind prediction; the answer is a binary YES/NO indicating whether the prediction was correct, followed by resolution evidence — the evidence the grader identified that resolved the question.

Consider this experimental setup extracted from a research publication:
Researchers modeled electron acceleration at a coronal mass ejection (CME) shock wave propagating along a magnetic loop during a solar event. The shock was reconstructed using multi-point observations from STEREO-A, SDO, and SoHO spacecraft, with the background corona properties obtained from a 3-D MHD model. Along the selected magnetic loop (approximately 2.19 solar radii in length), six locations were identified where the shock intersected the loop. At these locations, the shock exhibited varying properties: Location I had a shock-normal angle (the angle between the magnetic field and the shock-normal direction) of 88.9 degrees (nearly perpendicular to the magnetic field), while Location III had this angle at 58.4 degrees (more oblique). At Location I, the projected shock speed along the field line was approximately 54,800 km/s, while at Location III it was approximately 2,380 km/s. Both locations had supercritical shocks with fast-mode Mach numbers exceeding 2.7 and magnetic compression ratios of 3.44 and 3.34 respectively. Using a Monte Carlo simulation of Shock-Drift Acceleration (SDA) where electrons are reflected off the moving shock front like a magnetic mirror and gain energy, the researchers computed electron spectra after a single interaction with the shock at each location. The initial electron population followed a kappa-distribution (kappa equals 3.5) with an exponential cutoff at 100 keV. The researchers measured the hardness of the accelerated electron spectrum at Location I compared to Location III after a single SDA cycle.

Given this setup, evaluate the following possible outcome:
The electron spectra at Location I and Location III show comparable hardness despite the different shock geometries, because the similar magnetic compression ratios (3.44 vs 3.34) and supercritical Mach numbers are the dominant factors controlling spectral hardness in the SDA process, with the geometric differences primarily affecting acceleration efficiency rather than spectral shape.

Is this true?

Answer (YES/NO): NO